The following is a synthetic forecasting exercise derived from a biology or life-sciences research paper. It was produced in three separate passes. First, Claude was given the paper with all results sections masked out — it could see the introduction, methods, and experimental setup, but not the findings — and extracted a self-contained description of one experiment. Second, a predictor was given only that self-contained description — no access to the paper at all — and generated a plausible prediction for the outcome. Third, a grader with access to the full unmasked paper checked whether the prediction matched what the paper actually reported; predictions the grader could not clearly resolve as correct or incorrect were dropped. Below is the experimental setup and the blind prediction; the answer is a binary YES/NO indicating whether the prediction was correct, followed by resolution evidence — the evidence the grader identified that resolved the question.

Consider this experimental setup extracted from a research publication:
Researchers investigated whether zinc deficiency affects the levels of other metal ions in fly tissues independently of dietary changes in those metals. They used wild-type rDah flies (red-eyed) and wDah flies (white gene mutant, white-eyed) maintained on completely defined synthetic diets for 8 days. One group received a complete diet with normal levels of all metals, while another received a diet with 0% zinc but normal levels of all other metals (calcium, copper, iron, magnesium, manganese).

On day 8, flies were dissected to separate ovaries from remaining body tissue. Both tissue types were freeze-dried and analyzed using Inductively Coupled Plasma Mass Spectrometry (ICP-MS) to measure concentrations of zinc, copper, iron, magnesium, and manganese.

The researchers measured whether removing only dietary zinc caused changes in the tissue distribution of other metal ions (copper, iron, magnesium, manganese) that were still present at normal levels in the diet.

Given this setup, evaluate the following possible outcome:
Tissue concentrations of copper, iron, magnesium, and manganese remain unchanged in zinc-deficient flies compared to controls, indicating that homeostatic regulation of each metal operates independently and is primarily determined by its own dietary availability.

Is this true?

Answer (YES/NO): NO